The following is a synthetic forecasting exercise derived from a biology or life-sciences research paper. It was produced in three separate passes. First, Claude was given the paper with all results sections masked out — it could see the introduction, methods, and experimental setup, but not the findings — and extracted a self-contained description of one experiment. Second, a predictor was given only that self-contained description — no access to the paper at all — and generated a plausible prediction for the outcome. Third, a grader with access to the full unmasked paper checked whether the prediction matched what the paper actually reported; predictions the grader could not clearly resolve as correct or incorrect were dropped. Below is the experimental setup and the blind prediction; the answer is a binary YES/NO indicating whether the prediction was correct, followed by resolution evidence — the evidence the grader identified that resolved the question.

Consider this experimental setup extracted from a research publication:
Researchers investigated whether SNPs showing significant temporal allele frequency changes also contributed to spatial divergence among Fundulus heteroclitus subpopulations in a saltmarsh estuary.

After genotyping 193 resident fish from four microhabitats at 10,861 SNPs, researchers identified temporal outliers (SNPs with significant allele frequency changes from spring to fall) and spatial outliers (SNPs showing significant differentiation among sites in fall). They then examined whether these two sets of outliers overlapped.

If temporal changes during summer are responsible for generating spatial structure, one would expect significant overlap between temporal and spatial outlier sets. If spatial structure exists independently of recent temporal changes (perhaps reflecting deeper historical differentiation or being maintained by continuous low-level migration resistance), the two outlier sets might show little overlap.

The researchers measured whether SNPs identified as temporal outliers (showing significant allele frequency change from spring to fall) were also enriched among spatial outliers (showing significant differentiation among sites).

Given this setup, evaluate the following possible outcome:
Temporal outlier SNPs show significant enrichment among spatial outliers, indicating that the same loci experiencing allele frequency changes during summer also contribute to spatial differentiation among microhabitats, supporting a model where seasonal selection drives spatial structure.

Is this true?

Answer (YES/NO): YES